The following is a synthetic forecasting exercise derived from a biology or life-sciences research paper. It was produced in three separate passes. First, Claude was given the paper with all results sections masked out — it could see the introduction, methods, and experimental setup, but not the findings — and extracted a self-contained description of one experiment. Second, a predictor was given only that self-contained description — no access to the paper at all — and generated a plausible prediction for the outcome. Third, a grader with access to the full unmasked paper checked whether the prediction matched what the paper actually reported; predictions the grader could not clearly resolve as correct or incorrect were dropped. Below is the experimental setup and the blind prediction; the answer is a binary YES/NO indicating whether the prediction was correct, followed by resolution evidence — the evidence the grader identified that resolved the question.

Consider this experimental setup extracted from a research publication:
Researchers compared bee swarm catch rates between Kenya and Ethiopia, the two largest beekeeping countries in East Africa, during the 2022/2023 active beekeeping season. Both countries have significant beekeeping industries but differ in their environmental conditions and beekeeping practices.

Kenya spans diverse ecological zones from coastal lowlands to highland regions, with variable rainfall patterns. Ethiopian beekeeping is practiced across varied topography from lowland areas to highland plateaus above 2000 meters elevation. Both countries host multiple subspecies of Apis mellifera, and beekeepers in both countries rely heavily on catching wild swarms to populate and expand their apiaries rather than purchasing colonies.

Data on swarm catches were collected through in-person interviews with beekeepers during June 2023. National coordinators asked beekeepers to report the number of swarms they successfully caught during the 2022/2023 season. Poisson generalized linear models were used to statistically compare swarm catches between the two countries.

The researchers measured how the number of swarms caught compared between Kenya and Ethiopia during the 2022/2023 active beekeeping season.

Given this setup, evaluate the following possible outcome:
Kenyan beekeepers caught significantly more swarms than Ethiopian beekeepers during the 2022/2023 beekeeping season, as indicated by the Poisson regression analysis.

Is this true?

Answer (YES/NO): YES